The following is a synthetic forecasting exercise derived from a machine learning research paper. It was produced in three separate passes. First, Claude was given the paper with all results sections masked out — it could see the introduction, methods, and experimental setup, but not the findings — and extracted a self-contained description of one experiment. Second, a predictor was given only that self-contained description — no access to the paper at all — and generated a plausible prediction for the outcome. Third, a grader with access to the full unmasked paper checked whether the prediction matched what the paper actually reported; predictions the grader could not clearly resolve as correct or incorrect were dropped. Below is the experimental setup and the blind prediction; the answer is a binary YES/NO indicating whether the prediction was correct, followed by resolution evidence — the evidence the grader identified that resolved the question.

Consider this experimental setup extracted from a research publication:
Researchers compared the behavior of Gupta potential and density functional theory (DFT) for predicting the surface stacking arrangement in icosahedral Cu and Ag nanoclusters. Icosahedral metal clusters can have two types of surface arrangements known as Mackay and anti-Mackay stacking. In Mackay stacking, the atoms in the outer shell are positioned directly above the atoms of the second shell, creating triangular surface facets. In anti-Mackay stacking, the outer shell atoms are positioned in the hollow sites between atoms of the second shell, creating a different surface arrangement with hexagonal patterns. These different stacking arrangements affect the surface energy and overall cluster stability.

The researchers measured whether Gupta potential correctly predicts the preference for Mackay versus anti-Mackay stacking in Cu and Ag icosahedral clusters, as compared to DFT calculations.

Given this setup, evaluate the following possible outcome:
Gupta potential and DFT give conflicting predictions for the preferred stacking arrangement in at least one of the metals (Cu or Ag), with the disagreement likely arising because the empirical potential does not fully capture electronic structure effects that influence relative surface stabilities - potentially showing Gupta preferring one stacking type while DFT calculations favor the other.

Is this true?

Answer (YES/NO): NO